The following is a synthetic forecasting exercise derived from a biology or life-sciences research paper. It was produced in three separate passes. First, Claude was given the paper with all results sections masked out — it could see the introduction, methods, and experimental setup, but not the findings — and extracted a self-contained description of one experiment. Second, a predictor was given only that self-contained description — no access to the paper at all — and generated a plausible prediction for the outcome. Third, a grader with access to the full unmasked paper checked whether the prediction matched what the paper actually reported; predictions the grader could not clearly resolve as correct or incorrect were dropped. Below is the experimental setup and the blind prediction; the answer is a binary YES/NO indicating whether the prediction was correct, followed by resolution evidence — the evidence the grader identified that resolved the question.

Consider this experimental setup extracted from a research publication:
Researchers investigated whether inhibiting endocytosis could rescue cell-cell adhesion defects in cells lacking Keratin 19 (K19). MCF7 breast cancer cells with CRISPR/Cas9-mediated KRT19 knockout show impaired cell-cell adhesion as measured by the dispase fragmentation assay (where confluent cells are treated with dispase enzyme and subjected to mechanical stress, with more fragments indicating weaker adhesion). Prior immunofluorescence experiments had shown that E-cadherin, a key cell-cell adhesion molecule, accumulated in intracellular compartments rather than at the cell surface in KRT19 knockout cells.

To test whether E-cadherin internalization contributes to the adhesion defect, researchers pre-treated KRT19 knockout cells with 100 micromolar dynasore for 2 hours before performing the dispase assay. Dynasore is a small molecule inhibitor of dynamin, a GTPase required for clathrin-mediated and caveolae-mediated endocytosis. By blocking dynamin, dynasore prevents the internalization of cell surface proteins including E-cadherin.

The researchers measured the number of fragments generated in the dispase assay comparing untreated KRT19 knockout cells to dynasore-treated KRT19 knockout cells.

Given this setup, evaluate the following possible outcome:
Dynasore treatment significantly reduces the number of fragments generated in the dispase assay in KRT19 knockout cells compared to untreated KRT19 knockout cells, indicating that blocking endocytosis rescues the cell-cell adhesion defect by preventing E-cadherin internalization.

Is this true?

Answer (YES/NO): YES